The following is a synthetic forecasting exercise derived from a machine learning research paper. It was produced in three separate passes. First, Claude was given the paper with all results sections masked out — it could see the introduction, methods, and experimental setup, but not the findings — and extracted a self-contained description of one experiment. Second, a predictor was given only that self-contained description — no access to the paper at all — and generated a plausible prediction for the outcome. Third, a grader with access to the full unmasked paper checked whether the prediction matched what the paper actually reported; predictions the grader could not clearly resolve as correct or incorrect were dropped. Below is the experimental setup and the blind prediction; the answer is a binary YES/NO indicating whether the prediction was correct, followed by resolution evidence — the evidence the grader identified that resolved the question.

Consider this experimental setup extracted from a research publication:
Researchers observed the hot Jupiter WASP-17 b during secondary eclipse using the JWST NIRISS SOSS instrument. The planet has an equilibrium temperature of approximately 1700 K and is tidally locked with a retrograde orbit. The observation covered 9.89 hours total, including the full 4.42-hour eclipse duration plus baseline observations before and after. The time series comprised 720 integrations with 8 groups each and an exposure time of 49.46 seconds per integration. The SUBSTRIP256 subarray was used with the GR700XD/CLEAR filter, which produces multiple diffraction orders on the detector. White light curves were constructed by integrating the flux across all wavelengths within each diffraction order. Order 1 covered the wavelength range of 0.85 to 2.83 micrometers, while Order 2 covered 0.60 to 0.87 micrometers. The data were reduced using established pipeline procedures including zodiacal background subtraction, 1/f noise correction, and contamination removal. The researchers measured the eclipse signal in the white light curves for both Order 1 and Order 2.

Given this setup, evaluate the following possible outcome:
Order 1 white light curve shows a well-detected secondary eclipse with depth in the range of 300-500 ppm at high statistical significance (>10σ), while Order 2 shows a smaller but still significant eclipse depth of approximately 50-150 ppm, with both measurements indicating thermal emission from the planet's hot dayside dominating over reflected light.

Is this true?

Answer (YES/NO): NO